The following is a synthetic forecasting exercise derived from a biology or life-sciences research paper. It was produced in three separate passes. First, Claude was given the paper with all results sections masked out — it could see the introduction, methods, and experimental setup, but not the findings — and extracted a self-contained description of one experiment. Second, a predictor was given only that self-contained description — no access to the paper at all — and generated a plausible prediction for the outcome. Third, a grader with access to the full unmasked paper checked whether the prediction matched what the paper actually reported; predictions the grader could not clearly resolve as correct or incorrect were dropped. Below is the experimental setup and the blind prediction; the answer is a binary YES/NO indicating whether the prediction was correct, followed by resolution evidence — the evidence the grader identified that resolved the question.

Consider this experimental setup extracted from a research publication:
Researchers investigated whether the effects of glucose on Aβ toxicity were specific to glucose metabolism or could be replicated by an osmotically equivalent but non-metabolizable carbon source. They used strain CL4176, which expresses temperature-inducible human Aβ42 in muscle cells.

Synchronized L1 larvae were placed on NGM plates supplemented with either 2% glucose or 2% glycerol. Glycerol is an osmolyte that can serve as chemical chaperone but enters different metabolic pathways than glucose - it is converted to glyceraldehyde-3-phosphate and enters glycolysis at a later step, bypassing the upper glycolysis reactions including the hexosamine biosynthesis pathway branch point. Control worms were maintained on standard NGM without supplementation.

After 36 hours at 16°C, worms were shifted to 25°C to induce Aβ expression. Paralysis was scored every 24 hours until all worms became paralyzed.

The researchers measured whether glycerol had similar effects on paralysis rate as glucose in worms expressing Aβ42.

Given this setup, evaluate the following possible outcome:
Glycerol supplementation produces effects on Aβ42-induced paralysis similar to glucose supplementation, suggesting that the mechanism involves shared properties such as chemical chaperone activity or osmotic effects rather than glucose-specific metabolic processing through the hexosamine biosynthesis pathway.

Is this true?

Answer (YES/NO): YES